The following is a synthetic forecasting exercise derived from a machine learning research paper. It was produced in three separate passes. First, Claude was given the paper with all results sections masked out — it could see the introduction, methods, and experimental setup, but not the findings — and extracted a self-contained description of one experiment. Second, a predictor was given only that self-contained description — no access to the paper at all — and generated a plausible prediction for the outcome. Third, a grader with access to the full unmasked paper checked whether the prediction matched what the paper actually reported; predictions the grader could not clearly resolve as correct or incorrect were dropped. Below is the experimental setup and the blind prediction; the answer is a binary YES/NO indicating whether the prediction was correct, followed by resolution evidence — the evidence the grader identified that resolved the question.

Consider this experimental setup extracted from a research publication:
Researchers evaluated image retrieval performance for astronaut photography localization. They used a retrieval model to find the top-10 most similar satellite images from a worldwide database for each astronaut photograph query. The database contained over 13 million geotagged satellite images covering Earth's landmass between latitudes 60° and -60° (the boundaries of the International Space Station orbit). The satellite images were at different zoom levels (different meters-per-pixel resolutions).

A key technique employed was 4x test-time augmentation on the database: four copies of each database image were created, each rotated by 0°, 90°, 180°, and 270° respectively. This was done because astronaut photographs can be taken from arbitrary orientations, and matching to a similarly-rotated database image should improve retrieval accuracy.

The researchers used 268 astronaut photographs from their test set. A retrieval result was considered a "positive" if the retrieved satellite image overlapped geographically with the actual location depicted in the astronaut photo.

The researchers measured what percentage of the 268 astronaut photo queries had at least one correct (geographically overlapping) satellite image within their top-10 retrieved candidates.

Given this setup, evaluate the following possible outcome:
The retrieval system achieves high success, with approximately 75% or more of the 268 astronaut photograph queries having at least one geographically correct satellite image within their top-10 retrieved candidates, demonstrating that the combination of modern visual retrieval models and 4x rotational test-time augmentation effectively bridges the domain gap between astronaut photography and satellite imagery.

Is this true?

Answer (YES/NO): YES